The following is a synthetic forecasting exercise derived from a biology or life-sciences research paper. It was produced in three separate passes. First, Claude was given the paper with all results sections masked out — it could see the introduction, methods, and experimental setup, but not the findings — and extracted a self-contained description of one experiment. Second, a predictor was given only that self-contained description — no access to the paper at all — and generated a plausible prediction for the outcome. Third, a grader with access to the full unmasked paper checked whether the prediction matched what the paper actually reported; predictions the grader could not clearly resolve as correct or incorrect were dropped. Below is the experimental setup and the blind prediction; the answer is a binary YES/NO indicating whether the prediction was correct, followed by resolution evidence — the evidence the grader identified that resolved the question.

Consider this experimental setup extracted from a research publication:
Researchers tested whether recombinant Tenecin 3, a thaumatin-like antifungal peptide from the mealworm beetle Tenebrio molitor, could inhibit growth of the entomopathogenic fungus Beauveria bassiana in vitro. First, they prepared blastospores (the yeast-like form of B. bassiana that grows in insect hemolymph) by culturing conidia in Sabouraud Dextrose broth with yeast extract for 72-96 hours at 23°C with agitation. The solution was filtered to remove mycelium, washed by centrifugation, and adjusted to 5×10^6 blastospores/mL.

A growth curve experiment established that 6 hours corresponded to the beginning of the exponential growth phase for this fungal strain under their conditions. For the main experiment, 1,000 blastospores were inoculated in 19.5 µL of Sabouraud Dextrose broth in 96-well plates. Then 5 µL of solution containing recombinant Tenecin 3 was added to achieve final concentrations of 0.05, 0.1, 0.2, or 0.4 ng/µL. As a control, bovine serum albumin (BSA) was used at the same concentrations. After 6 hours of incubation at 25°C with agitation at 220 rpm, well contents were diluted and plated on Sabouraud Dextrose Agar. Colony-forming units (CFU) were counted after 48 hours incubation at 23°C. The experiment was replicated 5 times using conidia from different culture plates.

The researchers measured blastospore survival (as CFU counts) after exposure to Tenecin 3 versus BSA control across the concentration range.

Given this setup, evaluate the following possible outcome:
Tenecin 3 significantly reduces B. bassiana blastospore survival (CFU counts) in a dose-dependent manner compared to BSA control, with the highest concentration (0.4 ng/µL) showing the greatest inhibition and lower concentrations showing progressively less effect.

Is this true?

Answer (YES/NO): NO